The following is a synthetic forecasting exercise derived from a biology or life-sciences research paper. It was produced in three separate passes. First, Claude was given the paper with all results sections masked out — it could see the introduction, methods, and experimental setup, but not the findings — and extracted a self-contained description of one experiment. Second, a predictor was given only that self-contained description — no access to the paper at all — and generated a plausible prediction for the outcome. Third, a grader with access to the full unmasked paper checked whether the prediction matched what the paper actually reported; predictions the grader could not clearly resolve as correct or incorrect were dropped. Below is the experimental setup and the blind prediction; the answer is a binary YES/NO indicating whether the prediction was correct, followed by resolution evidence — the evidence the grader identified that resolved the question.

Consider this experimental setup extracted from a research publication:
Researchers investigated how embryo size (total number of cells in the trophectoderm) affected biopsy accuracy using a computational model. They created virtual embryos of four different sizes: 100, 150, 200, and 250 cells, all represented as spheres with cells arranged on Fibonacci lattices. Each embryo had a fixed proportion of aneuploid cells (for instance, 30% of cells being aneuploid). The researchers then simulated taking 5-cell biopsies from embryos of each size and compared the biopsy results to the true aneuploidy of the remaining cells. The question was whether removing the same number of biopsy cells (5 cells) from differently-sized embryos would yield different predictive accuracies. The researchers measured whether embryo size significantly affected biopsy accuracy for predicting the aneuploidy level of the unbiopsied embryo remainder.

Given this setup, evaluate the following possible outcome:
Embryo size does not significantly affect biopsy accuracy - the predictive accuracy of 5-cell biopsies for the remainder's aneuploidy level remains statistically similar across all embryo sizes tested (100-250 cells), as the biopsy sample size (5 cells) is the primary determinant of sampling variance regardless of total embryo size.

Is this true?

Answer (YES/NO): NO